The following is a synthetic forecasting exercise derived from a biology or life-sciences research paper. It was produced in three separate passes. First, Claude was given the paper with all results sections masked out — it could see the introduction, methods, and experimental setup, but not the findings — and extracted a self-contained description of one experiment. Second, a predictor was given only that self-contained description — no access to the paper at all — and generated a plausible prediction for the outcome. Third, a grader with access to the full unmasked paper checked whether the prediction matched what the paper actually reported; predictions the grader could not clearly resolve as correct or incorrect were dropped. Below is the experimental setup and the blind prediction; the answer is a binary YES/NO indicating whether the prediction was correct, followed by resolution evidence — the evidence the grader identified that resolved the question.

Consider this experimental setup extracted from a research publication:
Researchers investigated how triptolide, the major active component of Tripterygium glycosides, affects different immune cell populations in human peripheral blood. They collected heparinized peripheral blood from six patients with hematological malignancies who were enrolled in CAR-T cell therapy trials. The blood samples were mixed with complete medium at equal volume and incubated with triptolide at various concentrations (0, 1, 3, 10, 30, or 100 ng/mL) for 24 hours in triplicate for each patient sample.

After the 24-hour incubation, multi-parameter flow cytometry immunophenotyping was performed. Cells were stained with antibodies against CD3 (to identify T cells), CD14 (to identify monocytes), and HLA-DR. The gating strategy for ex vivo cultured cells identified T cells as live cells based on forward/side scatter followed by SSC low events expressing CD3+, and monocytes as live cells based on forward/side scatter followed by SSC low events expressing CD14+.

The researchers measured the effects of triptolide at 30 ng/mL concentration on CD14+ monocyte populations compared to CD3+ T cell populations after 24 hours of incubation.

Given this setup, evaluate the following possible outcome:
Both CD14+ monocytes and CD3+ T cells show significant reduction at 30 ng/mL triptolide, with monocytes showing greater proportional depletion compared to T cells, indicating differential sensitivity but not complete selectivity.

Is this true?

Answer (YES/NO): NO